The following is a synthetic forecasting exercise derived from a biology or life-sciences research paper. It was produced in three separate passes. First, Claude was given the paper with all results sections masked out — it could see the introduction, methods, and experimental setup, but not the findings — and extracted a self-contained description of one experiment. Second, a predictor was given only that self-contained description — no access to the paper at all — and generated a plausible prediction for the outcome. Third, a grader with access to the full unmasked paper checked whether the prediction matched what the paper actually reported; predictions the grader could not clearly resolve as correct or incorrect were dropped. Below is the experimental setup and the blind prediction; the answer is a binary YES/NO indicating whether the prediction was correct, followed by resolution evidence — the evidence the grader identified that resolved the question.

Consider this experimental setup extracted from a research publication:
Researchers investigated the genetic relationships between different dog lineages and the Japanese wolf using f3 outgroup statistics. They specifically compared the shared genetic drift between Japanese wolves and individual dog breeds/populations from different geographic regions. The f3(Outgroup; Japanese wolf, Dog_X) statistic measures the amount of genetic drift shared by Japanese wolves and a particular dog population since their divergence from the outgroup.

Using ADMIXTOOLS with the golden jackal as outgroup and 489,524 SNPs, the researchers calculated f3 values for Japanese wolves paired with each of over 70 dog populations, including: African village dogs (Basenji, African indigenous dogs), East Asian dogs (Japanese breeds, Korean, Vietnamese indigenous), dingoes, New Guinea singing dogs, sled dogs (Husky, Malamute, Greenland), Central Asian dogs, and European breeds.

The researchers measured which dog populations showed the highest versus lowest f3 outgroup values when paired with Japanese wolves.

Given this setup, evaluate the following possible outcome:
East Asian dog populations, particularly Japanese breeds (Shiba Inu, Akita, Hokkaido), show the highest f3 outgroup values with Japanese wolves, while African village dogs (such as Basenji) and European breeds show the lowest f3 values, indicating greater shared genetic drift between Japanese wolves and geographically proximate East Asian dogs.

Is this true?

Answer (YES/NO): NO